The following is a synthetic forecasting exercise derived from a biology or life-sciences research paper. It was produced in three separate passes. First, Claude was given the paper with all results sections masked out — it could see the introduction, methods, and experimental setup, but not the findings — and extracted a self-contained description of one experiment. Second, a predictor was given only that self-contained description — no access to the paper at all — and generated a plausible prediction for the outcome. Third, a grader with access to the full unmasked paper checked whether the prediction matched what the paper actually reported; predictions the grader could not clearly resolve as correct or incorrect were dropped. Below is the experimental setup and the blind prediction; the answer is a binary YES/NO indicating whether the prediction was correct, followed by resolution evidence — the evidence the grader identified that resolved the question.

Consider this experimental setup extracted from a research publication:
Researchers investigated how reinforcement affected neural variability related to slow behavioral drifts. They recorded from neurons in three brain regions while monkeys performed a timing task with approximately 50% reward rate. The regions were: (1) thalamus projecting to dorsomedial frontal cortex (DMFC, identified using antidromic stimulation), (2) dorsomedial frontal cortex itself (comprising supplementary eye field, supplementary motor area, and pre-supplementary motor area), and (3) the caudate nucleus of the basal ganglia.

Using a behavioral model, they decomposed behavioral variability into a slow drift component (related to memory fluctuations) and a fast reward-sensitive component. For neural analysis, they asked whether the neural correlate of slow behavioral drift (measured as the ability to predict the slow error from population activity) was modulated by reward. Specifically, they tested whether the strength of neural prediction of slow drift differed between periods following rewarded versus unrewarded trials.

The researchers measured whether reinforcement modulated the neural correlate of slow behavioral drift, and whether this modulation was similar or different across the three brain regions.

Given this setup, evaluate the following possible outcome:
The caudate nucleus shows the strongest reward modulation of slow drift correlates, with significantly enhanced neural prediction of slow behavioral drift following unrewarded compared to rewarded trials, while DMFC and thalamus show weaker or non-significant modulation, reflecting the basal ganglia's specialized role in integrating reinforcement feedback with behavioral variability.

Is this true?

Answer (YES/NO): NO